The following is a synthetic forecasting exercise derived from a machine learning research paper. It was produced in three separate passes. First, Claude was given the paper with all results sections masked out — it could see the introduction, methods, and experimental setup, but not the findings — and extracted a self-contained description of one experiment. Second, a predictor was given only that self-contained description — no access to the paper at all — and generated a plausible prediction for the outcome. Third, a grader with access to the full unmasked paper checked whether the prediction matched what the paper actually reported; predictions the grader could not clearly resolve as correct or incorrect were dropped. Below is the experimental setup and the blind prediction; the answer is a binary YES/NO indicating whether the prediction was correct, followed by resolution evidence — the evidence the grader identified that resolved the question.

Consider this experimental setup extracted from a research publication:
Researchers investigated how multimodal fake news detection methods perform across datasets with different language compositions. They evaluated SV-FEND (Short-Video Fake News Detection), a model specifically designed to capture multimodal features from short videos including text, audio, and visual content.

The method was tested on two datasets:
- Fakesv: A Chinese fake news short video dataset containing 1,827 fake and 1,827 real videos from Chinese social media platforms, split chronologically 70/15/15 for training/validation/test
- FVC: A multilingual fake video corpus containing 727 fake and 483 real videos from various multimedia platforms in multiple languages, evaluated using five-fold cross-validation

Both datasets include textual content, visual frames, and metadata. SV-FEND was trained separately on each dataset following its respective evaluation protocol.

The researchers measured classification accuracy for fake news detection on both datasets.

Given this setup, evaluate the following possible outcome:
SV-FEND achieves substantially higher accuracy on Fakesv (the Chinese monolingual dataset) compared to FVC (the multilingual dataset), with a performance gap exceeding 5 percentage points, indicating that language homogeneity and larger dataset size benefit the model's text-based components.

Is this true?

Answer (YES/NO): NO